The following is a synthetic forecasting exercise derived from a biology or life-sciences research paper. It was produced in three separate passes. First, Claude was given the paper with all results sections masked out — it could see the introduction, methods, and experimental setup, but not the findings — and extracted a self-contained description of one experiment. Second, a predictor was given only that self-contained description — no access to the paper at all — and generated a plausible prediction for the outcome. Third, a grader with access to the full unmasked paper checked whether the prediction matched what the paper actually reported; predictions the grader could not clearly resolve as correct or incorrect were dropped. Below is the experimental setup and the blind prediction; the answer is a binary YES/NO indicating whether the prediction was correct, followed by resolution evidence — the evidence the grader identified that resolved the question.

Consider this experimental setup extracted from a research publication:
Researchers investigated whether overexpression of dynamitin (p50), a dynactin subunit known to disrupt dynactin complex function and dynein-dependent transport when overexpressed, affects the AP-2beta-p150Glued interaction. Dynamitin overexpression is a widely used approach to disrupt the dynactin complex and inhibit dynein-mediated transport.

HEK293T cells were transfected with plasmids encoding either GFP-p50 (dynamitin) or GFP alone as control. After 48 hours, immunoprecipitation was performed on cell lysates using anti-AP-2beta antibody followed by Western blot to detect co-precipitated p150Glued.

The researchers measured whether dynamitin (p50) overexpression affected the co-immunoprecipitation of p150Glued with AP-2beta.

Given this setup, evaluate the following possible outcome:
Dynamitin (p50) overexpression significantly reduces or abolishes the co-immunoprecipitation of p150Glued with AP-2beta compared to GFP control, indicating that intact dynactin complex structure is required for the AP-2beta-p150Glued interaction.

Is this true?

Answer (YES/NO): YES